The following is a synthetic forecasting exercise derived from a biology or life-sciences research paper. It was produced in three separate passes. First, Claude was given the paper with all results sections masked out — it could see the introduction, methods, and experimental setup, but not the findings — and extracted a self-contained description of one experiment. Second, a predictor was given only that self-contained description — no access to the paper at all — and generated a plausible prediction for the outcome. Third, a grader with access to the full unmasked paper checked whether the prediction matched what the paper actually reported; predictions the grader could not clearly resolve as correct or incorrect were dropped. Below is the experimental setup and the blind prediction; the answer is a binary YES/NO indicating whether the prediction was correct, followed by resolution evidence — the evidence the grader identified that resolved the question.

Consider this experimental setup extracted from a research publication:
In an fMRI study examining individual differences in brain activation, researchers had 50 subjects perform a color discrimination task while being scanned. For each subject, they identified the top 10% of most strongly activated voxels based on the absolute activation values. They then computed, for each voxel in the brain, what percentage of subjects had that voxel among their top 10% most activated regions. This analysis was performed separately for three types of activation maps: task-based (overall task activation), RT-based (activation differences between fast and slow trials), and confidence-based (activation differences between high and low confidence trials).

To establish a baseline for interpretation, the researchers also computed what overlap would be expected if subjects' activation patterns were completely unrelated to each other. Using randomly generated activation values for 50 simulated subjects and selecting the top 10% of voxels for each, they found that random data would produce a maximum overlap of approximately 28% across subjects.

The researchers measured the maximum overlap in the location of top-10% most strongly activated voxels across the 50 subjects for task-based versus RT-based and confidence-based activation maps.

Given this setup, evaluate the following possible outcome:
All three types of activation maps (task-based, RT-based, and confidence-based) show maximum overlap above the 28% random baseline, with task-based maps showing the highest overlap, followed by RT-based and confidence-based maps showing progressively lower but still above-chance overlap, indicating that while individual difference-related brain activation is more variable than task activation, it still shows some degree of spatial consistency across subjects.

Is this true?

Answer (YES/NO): NO